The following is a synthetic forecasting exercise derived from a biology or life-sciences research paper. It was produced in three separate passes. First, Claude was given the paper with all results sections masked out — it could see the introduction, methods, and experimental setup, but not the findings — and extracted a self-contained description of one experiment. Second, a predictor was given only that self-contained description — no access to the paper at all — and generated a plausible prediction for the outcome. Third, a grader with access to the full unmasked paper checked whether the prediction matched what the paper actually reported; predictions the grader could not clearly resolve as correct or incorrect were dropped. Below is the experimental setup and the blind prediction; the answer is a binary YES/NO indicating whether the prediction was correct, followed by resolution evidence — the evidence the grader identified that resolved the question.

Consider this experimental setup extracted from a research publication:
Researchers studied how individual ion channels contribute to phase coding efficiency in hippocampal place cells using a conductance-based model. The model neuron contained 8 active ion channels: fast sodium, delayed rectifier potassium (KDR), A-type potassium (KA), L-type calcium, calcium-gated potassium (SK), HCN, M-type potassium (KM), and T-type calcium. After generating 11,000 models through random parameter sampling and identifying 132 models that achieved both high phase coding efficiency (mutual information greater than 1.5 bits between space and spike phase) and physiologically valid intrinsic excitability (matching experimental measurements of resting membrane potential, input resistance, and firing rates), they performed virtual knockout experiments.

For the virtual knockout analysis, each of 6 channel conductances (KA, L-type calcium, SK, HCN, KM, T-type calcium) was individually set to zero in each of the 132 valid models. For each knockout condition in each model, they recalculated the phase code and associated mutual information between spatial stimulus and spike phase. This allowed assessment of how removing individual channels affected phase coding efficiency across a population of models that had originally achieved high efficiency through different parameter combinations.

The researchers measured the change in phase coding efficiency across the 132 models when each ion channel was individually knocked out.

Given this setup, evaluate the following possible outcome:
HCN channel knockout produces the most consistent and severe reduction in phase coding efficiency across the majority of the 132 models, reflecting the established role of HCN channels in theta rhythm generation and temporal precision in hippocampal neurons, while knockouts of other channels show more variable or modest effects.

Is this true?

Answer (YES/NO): NO